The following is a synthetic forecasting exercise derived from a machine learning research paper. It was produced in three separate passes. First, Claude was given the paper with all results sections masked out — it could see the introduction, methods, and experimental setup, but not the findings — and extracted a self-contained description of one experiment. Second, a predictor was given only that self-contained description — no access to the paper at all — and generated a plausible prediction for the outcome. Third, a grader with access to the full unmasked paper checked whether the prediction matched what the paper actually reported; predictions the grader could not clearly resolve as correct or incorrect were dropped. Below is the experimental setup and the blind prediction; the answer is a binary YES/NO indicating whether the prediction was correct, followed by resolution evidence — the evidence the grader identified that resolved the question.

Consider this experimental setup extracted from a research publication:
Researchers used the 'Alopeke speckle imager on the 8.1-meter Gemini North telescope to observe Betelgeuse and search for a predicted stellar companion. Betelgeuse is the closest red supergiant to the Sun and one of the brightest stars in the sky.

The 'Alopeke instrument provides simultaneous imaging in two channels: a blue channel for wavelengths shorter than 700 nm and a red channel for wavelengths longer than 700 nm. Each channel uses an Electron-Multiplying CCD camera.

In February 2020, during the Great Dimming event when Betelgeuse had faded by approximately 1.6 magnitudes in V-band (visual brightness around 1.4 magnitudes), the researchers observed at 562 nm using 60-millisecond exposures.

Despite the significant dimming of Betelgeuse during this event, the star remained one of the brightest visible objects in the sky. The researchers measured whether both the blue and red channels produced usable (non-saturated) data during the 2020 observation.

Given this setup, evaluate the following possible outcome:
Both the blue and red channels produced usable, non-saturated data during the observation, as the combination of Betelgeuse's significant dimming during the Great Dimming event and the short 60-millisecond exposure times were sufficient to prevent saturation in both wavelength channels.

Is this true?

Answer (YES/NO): NO